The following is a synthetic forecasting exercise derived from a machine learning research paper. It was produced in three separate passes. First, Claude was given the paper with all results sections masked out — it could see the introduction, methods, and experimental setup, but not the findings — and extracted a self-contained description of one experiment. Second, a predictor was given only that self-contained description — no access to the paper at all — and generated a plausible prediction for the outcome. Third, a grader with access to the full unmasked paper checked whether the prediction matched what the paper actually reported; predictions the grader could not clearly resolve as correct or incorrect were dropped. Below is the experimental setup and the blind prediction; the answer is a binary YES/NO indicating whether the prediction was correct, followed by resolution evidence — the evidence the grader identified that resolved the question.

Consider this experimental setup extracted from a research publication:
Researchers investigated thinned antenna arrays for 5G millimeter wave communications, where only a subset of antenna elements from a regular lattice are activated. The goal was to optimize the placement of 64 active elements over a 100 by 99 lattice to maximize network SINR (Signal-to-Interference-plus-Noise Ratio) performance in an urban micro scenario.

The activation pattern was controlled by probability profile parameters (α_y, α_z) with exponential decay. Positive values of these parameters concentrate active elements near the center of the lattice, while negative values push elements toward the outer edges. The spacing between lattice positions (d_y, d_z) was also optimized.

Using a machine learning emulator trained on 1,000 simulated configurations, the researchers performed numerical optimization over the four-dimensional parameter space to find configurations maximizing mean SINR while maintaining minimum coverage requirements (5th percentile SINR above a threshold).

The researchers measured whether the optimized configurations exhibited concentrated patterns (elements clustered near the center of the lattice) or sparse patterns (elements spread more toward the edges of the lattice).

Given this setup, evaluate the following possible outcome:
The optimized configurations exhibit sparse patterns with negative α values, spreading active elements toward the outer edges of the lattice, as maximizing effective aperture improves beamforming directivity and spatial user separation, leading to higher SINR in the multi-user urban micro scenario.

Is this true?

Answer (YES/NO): NO